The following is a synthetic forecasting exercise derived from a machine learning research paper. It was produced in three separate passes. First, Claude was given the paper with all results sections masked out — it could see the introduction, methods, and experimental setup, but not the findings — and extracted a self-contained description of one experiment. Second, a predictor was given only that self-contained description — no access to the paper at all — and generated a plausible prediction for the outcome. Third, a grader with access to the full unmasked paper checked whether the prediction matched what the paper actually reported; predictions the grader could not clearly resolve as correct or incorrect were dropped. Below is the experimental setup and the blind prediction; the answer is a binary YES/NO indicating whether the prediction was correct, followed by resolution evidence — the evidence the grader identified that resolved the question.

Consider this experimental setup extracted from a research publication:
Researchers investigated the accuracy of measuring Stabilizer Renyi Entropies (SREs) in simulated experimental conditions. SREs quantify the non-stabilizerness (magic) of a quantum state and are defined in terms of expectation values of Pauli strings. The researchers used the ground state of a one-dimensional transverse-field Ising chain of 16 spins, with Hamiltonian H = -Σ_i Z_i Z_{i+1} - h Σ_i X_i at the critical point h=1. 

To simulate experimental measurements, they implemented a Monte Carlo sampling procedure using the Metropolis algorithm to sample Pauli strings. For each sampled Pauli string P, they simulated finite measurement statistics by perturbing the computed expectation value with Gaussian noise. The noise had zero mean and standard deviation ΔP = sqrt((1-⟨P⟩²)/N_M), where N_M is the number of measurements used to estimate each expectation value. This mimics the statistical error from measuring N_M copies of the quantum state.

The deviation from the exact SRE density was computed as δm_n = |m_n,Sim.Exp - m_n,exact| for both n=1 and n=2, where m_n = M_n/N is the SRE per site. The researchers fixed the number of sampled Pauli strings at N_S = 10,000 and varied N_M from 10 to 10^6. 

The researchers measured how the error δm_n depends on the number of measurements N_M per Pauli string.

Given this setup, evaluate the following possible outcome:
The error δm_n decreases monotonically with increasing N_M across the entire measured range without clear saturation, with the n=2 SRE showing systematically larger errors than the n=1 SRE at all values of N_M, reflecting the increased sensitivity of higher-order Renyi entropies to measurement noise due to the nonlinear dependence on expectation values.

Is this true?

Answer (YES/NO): NO